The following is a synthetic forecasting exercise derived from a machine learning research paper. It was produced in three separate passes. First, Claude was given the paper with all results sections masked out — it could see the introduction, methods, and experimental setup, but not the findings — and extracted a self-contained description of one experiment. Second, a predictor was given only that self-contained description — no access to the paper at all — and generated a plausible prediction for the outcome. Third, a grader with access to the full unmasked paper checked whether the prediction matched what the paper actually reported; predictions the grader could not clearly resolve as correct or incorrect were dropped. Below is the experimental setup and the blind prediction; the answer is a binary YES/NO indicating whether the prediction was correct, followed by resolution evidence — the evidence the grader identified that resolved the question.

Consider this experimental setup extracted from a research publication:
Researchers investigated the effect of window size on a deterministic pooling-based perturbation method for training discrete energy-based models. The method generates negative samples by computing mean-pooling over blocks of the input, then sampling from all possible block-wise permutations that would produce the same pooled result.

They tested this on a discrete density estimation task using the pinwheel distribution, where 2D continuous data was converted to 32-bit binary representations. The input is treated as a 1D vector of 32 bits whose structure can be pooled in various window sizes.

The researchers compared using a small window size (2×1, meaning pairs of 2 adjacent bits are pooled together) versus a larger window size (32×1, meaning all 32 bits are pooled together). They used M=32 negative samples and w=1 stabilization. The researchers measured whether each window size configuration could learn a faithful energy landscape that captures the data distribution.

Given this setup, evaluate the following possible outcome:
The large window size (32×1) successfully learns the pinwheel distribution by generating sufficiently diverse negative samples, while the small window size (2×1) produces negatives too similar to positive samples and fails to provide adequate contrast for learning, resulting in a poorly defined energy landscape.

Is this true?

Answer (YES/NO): YES